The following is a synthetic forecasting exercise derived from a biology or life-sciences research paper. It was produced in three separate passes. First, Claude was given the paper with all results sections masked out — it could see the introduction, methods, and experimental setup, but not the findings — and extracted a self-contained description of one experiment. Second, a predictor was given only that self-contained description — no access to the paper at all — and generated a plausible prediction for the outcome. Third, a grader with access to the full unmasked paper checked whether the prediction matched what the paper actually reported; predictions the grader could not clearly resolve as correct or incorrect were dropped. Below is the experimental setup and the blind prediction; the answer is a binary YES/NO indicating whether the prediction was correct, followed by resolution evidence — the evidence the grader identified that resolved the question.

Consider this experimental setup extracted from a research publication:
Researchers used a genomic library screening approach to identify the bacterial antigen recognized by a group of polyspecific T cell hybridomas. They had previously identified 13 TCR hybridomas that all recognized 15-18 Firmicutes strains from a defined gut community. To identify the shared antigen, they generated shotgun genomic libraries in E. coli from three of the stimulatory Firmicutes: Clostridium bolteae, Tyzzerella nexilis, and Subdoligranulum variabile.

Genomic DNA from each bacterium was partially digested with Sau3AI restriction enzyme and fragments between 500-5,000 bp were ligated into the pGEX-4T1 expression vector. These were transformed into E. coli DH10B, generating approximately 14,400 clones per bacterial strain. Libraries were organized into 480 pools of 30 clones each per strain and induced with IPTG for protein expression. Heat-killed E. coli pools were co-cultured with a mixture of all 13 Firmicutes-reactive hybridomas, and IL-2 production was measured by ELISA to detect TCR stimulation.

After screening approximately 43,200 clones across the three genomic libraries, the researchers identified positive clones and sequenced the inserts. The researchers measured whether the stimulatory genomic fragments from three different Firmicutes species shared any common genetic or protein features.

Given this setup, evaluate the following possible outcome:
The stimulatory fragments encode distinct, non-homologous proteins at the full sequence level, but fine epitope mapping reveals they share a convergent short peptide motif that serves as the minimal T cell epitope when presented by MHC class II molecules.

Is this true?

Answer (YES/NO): NO